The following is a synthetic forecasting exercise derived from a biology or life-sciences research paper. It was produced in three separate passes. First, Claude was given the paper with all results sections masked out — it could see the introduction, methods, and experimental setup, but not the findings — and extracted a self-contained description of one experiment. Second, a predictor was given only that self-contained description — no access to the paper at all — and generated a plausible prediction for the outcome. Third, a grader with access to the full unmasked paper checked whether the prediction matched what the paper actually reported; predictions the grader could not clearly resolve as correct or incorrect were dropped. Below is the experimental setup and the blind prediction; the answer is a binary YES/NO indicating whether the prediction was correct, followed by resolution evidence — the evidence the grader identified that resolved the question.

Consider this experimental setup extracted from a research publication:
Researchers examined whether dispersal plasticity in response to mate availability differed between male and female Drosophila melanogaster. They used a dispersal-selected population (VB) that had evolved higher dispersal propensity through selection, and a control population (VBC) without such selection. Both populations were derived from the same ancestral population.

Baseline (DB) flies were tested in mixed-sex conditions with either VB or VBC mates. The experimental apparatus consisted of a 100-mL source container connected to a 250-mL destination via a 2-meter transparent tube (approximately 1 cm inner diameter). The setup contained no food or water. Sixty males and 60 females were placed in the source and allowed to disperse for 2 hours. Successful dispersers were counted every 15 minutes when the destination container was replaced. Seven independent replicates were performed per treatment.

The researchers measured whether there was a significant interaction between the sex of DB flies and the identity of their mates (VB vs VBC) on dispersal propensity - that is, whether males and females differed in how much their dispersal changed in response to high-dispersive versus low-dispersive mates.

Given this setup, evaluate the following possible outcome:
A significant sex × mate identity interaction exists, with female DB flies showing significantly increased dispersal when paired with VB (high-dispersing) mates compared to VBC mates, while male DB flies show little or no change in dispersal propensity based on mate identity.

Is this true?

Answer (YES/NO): NO